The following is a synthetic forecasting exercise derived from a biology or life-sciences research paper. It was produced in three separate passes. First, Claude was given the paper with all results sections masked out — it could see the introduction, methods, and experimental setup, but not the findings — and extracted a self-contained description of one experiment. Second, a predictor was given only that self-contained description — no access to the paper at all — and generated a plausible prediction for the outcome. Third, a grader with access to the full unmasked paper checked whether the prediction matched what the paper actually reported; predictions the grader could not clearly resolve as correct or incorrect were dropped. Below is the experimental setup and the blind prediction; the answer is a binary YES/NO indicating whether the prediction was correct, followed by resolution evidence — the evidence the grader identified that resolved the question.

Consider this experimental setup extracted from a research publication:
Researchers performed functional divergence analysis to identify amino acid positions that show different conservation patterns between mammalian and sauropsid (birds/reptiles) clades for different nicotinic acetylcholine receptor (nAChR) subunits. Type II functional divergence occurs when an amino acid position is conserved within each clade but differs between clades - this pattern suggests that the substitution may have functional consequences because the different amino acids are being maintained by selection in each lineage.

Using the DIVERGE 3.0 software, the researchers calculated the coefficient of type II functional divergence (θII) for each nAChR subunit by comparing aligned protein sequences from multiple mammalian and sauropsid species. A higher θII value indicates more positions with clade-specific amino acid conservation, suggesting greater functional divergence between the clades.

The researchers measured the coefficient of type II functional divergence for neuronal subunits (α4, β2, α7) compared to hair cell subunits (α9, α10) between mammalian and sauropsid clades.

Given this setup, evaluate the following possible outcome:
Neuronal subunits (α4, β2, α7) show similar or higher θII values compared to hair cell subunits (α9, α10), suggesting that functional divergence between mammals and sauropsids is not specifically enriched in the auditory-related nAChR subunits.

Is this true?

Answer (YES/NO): NO